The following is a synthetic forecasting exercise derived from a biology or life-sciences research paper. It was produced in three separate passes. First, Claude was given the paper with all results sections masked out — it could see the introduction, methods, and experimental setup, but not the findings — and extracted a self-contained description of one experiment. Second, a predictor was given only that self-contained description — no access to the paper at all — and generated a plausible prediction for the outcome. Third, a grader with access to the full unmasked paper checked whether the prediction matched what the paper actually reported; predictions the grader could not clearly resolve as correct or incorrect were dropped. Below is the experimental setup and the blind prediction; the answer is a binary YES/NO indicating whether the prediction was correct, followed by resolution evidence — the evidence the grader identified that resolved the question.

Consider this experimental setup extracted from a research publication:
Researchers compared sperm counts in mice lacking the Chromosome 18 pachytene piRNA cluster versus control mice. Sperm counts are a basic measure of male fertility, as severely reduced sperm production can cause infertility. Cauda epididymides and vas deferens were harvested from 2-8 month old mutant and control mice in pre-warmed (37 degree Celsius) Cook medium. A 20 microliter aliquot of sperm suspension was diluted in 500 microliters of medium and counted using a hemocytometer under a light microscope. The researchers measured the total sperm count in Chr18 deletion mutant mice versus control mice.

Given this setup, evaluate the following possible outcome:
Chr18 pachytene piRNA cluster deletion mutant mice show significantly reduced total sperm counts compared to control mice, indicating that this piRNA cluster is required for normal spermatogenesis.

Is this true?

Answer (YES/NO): YES